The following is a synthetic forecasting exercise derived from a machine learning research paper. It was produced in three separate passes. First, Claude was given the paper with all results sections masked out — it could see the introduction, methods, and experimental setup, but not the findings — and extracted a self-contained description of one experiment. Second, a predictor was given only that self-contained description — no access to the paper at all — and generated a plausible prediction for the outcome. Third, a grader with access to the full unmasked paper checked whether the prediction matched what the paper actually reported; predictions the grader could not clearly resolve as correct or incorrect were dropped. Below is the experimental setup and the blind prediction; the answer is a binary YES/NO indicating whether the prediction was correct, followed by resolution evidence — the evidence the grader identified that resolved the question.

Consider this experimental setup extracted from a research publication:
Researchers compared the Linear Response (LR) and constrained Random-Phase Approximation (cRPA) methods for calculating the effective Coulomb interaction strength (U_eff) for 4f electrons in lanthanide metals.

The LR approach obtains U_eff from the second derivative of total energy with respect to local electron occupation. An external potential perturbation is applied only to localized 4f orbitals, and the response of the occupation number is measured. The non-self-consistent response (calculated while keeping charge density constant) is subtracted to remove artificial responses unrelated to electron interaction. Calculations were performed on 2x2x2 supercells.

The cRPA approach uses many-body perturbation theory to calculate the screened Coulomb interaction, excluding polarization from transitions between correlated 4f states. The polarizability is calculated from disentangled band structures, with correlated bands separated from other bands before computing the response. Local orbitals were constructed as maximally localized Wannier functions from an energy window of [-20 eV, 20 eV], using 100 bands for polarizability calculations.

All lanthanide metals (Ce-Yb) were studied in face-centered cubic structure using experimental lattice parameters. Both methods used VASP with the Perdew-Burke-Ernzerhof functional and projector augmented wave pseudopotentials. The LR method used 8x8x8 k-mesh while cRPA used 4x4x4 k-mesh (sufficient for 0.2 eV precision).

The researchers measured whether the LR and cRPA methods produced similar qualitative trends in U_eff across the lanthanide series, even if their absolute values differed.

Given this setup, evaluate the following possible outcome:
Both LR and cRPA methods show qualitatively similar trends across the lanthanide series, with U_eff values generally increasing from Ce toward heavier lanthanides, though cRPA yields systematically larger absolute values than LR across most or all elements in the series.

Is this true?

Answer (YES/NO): NO